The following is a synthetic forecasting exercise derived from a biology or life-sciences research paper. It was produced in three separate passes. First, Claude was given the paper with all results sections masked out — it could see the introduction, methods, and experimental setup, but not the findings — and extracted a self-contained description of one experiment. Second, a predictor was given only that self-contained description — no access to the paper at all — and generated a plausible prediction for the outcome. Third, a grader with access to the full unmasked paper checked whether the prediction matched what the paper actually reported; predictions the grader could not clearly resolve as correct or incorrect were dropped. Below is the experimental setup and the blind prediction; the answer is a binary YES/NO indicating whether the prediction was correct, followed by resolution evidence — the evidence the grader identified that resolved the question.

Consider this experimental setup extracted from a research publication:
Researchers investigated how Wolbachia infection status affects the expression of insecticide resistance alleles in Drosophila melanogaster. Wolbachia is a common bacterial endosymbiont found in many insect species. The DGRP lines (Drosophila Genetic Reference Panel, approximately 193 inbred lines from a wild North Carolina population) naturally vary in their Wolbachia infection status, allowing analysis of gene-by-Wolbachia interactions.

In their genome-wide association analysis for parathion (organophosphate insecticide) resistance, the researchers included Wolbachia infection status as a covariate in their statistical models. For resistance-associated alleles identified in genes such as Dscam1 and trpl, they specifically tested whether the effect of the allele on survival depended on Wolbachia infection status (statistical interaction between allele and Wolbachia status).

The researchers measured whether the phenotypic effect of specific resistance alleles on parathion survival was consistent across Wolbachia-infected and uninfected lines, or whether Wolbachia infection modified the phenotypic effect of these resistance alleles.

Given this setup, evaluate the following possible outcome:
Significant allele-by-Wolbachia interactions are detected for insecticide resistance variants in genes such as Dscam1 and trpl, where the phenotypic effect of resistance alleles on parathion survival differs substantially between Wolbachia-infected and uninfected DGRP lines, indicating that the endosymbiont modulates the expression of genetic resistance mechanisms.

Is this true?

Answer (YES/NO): YES